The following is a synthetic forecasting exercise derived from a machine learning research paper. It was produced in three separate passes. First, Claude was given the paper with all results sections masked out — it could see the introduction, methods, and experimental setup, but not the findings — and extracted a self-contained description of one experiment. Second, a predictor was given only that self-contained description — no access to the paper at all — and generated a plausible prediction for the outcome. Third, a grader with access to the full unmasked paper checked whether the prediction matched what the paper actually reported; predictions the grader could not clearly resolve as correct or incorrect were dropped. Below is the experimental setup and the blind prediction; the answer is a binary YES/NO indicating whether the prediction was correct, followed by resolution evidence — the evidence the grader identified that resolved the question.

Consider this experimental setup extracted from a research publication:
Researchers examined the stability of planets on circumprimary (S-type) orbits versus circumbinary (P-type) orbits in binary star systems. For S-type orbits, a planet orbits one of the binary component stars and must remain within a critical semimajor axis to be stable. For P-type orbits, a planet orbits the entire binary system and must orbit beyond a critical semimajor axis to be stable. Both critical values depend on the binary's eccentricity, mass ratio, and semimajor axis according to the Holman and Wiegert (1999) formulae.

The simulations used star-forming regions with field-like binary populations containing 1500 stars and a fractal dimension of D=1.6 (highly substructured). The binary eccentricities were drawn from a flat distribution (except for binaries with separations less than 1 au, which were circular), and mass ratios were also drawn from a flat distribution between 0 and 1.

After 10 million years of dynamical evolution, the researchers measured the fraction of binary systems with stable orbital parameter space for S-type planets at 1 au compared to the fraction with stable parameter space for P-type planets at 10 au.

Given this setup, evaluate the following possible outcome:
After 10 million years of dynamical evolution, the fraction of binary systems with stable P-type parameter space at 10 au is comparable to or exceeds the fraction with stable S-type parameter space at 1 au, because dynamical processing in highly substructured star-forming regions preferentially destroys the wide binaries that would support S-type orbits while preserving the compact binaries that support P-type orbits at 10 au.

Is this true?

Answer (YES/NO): NO